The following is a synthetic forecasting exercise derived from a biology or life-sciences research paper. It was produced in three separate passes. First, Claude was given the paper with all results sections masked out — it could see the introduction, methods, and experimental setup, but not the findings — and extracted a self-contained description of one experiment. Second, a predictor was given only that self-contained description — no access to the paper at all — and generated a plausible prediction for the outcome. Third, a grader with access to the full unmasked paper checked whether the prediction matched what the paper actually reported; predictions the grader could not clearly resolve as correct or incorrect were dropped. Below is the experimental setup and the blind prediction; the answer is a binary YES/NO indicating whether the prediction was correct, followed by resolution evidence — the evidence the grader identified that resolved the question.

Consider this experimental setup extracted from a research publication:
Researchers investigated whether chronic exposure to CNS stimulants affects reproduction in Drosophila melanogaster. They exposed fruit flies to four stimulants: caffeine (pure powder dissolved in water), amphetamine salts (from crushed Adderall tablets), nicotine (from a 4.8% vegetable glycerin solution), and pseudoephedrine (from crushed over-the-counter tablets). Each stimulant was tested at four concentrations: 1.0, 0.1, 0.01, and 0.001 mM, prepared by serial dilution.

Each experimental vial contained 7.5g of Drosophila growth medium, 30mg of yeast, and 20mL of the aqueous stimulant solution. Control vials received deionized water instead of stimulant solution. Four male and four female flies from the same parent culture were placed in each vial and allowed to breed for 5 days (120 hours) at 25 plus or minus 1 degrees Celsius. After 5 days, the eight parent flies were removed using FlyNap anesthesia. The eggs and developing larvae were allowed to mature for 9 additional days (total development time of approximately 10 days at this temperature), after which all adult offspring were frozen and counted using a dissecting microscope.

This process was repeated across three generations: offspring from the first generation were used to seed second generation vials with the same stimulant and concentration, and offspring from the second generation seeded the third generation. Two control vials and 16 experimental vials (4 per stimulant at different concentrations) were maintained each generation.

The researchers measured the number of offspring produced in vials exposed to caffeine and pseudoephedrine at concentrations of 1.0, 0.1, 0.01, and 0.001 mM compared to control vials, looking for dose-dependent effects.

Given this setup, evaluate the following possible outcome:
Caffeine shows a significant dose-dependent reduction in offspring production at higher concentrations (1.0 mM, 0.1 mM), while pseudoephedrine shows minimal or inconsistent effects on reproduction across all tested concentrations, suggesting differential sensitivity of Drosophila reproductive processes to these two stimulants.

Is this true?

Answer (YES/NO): NO